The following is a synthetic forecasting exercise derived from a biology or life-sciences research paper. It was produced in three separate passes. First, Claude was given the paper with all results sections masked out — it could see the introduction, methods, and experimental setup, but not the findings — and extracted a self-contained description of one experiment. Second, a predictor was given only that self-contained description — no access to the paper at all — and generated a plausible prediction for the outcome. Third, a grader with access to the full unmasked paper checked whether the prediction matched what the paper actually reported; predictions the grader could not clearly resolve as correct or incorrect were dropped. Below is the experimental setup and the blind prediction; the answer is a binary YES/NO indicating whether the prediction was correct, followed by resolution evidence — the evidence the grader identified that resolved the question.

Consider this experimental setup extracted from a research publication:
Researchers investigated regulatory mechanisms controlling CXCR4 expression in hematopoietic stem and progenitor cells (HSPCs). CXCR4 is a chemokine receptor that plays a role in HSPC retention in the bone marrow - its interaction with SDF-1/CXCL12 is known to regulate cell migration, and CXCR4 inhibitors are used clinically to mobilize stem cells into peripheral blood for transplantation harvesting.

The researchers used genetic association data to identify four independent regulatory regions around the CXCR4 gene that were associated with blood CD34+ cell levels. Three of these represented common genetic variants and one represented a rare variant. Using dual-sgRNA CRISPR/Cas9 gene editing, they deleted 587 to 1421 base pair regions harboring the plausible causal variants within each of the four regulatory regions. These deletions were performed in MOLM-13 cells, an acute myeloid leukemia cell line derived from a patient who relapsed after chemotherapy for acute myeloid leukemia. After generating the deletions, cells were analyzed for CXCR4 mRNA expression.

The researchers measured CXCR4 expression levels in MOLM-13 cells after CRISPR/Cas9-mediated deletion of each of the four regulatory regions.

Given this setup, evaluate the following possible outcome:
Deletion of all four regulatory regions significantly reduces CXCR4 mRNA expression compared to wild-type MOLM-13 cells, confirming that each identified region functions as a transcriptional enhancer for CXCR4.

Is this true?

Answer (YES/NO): YES